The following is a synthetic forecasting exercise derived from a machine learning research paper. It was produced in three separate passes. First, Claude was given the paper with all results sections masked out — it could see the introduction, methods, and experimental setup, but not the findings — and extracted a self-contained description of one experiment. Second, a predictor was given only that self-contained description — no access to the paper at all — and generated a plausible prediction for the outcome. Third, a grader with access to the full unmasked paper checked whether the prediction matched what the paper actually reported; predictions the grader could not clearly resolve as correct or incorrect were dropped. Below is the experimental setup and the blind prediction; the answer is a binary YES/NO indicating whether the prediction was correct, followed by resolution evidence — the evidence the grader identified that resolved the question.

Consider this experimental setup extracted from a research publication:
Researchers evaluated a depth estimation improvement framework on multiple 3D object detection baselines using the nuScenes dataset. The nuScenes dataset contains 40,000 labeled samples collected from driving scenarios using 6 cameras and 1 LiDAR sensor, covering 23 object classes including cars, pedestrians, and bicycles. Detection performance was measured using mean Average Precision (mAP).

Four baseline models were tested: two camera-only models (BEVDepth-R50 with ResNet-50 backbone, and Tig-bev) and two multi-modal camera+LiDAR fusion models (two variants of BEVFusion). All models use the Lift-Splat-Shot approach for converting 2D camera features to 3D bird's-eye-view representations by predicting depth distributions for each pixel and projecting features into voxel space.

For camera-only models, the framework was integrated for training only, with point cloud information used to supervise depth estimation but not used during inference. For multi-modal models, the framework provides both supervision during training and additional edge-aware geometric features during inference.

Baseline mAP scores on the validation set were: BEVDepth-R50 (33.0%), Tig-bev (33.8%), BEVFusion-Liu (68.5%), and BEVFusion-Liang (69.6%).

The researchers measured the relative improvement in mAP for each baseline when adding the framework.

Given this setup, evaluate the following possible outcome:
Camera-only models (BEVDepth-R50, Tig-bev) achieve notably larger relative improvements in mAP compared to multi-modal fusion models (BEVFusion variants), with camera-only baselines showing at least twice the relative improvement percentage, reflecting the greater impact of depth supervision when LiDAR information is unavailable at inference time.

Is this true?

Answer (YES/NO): NO